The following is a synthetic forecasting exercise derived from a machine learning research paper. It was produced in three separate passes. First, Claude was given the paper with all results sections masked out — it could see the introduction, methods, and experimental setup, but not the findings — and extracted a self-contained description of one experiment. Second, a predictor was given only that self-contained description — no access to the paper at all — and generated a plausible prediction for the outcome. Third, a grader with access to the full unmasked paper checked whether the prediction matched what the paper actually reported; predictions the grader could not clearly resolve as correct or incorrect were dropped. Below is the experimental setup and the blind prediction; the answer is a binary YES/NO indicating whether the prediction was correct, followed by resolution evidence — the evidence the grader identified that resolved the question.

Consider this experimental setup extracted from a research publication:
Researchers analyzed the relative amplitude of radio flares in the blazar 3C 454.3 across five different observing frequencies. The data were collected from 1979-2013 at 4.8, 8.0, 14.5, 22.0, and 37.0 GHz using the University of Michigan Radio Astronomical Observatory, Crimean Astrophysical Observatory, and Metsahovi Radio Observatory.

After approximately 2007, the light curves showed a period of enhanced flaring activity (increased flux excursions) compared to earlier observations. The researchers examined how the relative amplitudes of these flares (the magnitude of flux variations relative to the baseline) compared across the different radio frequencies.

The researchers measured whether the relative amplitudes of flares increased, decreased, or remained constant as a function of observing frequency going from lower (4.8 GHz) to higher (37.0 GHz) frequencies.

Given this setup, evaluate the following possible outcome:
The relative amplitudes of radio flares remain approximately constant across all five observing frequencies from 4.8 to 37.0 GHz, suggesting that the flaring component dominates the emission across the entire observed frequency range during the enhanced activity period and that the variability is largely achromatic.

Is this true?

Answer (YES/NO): NO